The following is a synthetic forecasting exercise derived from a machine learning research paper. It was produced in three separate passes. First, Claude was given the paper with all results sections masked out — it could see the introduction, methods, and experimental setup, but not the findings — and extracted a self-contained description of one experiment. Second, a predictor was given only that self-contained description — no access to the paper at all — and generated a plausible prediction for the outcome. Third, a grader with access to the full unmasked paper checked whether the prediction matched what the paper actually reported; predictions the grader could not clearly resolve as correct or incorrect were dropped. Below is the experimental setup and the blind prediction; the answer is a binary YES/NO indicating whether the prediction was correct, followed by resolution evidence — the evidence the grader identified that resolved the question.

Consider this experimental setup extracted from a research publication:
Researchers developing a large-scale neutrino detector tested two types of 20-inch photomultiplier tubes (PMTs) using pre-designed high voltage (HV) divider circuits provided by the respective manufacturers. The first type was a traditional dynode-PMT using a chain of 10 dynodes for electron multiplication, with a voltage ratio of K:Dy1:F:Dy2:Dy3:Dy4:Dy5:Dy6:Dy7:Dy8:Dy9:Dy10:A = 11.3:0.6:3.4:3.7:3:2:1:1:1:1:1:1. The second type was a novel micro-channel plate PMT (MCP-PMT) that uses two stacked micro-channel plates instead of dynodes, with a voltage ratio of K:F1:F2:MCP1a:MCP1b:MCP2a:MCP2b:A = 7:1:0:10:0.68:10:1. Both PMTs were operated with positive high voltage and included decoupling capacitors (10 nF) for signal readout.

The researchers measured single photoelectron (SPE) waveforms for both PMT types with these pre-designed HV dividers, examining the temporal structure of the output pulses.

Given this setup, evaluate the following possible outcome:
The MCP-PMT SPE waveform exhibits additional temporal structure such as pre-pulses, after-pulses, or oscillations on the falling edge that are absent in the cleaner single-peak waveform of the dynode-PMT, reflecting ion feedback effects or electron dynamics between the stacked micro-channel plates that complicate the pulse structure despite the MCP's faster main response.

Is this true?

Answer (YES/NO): YES